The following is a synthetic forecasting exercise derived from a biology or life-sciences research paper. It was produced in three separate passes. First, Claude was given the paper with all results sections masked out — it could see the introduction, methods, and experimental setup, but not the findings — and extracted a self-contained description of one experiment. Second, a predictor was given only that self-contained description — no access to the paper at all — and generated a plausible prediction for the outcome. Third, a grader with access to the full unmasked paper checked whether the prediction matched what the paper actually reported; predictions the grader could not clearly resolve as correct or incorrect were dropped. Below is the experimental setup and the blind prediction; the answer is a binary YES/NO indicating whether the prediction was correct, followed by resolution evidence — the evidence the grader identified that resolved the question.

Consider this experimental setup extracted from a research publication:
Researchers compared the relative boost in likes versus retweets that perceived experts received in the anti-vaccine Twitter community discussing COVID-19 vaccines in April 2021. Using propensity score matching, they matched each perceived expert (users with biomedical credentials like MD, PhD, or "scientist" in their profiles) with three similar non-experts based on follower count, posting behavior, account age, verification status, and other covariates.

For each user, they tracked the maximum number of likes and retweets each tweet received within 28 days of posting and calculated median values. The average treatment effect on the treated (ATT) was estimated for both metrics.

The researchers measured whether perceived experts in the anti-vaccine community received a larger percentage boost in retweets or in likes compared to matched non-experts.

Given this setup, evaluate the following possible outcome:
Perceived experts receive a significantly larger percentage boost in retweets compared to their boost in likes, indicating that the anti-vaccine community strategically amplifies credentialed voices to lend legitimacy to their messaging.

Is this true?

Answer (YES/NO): NO